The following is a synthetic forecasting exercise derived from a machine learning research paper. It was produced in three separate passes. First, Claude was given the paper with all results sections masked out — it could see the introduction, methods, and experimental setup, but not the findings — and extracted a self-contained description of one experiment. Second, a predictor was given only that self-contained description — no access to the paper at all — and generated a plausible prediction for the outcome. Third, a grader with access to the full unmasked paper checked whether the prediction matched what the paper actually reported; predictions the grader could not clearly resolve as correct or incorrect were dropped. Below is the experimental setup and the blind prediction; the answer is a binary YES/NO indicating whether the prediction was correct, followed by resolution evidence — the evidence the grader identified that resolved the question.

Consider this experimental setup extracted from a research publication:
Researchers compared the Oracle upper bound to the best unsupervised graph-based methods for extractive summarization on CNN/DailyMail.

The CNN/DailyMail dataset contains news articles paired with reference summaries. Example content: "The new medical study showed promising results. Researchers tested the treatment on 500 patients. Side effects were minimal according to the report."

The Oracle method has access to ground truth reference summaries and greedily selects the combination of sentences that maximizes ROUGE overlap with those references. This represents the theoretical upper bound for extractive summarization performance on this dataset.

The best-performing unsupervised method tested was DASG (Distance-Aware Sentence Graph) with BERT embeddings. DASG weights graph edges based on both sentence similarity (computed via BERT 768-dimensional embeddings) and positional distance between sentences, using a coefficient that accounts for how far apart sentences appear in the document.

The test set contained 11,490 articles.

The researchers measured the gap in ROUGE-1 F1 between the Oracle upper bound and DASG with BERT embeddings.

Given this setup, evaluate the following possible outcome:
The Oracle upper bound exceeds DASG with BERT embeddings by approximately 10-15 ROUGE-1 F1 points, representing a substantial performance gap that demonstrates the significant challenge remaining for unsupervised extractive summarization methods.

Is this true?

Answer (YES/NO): YES